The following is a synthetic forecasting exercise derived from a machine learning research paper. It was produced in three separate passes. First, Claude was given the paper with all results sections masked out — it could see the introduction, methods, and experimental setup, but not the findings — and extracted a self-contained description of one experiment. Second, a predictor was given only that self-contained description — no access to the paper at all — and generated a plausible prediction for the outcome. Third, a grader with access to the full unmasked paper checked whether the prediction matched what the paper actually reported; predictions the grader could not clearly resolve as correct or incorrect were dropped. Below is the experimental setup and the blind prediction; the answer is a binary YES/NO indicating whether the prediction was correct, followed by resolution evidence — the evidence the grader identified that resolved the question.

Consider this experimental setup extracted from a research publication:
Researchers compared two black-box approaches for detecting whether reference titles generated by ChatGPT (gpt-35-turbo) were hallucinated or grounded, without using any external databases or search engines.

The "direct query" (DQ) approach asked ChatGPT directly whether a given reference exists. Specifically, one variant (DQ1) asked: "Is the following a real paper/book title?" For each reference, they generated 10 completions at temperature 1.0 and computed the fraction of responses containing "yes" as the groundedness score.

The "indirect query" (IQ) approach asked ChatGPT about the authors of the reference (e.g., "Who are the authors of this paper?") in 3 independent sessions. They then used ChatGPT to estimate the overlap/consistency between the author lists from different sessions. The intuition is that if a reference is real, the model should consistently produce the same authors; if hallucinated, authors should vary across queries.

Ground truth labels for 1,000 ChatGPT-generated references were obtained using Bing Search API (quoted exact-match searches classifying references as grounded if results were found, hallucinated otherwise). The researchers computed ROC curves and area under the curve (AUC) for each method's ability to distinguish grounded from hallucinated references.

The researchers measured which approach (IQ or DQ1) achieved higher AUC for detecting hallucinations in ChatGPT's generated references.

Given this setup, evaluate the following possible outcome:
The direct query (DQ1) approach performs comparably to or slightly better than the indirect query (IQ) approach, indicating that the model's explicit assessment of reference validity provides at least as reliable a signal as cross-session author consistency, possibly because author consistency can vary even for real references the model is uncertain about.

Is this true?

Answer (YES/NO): NO